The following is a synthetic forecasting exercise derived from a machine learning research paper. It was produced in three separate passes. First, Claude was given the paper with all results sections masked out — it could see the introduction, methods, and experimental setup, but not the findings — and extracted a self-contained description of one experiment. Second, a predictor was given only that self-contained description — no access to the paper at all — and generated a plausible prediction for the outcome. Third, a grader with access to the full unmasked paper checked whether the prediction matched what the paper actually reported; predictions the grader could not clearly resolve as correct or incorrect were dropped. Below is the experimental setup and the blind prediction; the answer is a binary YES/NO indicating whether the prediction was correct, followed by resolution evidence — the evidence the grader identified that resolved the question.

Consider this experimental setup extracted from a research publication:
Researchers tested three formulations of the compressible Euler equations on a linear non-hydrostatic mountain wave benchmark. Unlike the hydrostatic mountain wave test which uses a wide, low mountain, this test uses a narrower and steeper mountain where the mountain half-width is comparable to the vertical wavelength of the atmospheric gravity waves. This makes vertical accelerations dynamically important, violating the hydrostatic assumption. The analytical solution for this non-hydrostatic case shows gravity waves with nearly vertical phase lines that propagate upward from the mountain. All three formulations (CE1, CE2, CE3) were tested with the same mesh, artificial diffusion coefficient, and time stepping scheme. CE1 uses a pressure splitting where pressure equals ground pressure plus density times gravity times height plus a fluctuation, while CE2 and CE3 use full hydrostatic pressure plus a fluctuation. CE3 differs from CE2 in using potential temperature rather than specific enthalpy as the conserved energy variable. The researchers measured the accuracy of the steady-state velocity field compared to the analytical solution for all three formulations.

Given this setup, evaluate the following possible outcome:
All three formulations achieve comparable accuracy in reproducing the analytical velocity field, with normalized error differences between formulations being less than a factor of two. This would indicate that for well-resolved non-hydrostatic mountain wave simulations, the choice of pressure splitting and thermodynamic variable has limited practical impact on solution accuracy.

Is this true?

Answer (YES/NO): NO